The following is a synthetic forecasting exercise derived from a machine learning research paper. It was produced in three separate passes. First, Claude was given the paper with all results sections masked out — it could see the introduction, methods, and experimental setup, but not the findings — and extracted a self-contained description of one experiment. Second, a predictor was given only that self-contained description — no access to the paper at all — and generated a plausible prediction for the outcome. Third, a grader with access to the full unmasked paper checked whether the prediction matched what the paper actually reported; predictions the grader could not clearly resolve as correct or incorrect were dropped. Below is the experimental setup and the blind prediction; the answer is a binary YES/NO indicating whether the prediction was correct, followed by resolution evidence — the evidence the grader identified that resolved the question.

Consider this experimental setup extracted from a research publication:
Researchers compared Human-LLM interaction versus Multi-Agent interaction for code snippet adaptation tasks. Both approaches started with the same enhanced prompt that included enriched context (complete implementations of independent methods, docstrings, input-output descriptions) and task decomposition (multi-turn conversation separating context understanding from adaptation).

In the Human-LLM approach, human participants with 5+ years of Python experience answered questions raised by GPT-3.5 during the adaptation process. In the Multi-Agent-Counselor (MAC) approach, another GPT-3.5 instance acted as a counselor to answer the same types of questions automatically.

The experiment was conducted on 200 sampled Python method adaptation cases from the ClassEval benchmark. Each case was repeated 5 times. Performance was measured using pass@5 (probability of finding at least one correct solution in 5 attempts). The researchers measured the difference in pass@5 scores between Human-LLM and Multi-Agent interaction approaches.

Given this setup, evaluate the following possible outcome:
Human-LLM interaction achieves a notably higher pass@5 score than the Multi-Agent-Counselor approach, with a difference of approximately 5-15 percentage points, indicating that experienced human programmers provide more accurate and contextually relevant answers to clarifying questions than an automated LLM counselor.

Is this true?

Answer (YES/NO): NO